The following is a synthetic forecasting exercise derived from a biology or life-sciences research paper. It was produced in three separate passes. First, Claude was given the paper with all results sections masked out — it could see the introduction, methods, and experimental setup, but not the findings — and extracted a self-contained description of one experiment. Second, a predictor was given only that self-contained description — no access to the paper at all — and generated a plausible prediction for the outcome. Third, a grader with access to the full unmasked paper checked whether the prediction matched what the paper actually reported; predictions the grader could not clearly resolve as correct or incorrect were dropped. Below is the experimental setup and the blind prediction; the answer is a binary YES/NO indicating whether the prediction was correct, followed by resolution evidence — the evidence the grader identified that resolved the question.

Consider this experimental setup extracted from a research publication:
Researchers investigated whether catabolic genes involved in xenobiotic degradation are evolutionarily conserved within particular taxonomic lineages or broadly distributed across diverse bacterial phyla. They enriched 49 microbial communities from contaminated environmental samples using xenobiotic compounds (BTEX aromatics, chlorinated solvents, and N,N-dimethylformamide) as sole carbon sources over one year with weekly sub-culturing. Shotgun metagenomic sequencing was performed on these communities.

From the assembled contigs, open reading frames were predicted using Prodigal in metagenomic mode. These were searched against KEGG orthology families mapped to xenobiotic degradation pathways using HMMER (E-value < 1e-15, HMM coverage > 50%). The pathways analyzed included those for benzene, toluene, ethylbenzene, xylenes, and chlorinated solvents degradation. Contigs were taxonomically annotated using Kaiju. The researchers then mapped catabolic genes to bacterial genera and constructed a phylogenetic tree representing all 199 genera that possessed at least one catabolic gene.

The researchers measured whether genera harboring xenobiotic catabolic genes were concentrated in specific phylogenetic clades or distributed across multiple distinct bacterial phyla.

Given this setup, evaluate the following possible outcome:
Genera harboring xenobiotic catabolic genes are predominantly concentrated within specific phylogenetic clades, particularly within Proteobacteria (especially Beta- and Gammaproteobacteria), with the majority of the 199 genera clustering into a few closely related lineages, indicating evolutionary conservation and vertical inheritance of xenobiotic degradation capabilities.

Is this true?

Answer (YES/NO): NO